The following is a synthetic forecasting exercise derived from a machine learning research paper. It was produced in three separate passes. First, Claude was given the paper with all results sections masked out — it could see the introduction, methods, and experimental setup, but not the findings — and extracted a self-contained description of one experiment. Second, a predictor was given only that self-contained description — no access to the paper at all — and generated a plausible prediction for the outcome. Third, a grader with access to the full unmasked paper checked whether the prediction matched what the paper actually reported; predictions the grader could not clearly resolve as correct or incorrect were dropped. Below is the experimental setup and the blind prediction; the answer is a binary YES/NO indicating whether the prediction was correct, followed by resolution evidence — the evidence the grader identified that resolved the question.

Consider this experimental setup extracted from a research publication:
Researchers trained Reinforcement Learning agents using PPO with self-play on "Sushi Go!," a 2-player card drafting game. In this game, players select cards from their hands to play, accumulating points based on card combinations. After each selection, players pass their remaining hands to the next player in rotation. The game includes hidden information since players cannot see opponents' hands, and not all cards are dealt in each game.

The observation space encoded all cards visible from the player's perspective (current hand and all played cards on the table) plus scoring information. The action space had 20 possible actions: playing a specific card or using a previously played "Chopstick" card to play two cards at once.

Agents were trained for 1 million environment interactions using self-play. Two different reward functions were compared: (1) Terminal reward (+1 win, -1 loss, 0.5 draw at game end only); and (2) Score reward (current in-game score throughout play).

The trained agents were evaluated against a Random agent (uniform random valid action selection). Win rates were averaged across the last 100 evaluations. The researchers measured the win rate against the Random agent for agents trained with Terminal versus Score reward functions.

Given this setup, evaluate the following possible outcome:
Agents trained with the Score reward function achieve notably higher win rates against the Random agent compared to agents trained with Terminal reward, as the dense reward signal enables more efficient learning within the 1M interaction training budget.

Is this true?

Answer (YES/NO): YES